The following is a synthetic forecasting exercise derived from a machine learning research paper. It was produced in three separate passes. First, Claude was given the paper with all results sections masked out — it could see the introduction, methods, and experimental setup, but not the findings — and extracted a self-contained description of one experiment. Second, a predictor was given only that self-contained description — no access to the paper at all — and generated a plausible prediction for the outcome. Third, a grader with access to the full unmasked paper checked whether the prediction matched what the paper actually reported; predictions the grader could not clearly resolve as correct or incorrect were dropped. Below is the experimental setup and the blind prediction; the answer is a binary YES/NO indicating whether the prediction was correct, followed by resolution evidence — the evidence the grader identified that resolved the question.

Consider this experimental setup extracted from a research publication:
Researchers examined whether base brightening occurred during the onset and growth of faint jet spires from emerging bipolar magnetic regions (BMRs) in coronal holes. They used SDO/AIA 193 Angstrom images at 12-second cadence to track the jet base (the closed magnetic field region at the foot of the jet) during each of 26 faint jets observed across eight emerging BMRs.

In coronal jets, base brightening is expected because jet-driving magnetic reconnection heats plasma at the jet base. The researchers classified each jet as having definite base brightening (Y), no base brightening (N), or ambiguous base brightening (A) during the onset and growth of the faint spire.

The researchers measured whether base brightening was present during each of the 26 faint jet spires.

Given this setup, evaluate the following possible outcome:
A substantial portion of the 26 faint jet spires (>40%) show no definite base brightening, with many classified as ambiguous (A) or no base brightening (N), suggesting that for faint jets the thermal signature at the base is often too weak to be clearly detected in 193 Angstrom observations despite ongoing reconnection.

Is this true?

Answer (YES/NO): NO